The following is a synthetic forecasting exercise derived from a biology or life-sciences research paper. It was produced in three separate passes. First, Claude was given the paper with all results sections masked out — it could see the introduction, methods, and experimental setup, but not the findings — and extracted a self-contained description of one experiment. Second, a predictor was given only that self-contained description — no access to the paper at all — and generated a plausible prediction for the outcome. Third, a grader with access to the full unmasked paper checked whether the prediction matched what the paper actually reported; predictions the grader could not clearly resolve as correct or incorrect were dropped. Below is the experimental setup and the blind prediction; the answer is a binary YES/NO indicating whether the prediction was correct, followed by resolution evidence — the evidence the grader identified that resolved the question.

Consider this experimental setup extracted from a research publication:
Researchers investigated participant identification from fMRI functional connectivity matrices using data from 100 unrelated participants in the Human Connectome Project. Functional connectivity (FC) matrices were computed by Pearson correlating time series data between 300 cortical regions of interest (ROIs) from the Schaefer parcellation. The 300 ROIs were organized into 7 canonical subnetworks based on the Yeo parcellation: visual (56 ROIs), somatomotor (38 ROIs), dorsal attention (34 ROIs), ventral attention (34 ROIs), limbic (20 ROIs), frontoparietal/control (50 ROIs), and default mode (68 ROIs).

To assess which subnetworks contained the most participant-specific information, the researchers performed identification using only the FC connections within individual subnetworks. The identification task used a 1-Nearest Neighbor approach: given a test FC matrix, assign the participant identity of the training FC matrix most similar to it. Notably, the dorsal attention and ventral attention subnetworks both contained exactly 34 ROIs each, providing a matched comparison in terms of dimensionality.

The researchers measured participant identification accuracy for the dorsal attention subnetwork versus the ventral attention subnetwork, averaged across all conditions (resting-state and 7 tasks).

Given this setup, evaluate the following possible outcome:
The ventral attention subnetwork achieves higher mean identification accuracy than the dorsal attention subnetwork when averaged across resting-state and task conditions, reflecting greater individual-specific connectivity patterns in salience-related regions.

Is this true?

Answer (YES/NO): NO